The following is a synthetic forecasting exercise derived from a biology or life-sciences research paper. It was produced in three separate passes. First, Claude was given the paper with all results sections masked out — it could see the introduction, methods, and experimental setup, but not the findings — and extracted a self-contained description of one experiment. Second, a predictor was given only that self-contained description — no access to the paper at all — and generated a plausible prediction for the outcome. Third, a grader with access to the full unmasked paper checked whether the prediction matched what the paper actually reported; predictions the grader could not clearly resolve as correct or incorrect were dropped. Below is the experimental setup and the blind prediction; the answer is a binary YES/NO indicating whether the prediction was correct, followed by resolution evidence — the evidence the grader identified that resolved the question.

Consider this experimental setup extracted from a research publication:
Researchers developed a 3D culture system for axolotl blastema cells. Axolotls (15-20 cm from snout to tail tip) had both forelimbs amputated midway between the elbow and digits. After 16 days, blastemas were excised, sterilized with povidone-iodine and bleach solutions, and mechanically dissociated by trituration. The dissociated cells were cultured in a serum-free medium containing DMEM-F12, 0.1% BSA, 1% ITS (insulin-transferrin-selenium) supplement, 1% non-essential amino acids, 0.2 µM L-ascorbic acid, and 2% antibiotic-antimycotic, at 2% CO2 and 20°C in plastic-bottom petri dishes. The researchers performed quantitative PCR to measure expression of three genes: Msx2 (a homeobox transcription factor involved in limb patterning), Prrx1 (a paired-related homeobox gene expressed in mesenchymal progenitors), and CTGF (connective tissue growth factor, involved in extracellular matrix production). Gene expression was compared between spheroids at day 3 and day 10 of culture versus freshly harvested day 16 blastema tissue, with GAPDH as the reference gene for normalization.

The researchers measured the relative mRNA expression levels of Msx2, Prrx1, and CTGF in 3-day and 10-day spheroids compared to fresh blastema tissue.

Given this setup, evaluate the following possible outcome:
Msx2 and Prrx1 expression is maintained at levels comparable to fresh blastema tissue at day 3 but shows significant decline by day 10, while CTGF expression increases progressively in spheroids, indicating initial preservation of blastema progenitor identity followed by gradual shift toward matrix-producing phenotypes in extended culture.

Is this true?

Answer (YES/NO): NO